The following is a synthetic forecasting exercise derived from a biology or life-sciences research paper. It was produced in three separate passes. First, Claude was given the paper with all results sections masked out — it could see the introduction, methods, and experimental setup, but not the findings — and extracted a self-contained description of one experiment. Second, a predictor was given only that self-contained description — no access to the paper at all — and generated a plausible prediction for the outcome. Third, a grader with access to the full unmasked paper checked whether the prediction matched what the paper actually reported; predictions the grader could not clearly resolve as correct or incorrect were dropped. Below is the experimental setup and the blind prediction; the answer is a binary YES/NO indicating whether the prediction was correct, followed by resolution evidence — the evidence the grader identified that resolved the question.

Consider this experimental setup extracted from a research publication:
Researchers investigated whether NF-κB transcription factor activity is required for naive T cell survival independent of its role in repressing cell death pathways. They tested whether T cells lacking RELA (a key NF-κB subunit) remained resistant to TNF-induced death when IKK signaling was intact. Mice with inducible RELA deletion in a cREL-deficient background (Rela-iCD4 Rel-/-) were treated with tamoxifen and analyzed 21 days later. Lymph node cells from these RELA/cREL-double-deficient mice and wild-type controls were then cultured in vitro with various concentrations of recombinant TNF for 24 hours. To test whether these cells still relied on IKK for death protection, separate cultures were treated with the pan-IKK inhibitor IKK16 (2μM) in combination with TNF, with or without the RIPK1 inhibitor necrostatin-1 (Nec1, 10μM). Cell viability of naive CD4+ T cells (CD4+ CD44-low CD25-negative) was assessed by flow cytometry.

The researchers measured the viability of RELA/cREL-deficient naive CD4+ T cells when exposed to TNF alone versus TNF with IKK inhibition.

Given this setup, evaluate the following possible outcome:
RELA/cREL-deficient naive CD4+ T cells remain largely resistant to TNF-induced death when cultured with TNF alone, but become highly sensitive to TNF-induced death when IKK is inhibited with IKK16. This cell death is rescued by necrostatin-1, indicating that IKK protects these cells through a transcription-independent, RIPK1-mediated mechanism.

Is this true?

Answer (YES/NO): YES